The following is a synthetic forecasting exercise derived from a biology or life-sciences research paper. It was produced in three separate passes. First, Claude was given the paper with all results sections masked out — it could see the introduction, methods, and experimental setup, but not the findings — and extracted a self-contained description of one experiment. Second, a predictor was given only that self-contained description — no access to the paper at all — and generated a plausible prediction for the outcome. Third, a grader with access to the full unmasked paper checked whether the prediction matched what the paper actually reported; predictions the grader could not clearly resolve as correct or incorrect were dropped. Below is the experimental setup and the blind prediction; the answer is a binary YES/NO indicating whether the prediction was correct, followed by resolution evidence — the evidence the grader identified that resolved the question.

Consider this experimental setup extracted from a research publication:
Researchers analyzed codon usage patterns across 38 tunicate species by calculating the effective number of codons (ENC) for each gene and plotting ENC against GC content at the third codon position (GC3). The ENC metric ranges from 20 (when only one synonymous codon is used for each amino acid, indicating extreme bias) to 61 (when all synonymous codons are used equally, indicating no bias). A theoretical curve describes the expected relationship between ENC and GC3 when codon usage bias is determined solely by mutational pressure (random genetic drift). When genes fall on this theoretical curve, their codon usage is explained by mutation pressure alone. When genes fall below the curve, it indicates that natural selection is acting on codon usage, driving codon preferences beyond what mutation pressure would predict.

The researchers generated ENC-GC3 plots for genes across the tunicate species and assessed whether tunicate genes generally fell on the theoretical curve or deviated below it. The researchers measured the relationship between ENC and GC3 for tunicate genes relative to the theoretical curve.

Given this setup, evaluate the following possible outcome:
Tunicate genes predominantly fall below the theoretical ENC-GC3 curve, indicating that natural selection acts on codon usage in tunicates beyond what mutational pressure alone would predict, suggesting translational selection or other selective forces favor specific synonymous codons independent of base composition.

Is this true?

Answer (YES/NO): NO